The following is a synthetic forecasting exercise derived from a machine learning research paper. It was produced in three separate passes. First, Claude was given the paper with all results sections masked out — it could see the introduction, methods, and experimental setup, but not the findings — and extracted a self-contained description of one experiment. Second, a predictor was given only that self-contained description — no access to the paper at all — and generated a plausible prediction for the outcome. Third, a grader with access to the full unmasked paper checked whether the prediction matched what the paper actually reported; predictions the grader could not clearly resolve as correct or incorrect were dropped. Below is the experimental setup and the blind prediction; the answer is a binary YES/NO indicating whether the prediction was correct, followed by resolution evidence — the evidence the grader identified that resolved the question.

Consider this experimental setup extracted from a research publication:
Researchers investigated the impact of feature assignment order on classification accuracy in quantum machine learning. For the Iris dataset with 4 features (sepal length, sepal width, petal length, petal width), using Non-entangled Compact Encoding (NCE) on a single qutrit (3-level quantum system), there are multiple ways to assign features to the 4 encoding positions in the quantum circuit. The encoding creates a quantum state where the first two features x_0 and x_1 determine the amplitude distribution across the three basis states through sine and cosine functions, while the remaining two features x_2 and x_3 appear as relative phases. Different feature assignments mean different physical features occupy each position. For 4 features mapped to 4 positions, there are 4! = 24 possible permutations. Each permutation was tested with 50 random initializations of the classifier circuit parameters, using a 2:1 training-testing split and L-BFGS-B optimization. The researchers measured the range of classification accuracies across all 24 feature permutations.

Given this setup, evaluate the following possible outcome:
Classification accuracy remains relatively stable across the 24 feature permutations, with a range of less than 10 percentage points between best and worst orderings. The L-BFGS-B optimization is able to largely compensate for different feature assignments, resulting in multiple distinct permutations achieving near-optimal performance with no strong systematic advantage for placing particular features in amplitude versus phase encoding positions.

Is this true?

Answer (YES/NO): NO